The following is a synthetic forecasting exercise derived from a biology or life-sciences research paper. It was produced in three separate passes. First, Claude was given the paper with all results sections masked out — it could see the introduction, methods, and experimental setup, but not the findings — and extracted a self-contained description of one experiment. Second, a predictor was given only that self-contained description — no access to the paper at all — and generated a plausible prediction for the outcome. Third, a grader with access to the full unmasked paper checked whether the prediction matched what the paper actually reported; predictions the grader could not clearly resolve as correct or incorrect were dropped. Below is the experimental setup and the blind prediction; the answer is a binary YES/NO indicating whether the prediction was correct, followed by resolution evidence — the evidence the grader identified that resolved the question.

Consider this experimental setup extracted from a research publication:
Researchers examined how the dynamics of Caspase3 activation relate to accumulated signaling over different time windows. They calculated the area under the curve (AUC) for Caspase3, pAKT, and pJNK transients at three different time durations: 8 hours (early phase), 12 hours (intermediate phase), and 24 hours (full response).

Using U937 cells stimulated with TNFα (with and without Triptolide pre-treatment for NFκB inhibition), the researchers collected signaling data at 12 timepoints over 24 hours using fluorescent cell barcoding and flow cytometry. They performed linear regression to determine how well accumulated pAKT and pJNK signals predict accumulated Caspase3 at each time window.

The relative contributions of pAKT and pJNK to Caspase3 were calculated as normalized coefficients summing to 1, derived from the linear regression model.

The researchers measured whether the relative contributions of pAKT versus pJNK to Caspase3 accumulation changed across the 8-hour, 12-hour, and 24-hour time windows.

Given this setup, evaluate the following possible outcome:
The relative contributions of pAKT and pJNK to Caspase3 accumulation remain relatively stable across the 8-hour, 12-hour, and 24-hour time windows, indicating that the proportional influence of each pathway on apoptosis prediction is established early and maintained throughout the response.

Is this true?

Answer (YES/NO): NO